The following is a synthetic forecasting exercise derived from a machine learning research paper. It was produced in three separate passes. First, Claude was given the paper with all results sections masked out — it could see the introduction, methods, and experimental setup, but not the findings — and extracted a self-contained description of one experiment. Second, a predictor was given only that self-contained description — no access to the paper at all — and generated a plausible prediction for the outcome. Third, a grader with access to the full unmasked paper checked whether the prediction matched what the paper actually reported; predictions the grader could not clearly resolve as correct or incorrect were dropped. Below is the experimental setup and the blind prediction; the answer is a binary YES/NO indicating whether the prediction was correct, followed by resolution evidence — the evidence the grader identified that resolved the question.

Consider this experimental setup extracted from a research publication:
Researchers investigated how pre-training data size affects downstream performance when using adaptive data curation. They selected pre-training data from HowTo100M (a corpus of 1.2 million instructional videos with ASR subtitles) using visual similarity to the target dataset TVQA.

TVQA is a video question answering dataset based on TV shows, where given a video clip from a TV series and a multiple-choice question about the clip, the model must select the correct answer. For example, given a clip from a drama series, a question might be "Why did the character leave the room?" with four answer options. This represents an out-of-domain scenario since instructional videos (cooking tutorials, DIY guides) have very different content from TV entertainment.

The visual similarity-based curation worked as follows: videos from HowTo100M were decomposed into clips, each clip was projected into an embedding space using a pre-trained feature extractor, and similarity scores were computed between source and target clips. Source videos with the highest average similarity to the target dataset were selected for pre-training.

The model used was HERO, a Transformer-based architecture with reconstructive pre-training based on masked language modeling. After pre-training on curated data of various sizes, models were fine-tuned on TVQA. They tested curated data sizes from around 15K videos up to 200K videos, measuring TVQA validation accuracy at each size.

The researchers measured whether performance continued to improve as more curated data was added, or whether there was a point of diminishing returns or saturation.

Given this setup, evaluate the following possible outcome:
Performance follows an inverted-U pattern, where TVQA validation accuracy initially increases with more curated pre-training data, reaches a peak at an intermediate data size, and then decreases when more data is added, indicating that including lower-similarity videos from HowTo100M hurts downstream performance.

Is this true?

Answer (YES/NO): YES